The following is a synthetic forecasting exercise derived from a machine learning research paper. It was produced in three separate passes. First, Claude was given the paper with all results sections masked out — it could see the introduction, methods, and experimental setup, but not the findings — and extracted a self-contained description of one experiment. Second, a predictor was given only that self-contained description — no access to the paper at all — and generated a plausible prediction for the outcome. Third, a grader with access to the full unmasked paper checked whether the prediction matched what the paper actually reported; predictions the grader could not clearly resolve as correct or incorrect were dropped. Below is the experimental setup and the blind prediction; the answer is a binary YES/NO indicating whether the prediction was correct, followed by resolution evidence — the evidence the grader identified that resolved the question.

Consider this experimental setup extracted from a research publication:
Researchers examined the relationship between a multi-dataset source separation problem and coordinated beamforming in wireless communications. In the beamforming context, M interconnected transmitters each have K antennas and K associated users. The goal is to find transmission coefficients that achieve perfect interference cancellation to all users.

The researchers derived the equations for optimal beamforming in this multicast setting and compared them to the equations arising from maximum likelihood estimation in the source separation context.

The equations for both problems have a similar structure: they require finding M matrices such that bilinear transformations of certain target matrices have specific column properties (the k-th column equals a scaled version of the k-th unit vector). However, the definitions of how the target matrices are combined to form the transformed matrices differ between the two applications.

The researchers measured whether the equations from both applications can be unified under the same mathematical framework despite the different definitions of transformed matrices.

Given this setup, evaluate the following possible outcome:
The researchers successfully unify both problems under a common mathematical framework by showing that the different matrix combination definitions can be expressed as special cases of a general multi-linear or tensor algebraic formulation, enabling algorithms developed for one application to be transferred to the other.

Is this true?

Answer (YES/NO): NO